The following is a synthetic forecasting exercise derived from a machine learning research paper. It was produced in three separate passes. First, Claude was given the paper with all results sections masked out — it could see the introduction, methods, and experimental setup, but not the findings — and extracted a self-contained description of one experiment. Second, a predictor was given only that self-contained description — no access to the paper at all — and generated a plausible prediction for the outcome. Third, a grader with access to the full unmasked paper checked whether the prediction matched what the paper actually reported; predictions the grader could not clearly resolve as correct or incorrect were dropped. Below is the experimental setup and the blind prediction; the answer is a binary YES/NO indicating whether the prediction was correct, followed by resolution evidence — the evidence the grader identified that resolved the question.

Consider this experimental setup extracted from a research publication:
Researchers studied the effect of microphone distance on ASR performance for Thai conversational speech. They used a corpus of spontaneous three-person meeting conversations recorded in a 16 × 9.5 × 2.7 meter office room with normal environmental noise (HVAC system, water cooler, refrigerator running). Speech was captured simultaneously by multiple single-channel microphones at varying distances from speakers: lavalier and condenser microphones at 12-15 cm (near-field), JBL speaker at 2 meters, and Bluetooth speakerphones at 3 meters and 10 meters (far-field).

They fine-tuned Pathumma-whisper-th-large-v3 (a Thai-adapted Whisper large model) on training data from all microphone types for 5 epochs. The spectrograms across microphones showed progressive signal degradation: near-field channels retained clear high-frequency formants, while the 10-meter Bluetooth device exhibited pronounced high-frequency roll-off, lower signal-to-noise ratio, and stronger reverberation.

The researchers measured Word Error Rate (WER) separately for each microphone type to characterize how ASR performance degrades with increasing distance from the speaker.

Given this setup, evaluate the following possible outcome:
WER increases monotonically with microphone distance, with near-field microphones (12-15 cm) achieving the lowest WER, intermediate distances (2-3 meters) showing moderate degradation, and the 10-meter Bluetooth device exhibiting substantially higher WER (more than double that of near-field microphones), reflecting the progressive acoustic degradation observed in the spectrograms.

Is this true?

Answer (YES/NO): NO